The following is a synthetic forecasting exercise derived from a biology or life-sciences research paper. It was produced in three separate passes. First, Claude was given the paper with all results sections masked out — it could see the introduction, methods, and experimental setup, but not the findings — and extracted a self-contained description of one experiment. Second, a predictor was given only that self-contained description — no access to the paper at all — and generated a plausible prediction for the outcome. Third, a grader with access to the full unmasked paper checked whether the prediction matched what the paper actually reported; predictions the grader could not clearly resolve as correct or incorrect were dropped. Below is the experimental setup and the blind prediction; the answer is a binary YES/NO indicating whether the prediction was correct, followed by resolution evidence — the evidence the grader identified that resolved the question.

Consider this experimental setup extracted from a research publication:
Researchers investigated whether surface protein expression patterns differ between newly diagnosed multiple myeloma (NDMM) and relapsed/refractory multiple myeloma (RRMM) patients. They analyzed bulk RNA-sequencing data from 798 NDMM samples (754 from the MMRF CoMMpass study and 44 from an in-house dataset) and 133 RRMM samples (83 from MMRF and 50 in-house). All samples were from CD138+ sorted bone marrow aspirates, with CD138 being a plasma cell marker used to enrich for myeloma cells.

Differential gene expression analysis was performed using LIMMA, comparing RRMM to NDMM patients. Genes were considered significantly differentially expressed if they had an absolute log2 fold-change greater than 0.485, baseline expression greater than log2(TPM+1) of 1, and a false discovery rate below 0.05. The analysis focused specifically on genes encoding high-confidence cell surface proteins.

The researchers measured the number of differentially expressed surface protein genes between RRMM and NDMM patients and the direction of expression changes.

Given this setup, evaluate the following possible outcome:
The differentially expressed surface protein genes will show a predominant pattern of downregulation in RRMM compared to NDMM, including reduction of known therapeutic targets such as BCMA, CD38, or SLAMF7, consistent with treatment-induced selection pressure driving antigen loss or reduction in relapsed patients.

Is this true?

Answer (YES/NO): NO